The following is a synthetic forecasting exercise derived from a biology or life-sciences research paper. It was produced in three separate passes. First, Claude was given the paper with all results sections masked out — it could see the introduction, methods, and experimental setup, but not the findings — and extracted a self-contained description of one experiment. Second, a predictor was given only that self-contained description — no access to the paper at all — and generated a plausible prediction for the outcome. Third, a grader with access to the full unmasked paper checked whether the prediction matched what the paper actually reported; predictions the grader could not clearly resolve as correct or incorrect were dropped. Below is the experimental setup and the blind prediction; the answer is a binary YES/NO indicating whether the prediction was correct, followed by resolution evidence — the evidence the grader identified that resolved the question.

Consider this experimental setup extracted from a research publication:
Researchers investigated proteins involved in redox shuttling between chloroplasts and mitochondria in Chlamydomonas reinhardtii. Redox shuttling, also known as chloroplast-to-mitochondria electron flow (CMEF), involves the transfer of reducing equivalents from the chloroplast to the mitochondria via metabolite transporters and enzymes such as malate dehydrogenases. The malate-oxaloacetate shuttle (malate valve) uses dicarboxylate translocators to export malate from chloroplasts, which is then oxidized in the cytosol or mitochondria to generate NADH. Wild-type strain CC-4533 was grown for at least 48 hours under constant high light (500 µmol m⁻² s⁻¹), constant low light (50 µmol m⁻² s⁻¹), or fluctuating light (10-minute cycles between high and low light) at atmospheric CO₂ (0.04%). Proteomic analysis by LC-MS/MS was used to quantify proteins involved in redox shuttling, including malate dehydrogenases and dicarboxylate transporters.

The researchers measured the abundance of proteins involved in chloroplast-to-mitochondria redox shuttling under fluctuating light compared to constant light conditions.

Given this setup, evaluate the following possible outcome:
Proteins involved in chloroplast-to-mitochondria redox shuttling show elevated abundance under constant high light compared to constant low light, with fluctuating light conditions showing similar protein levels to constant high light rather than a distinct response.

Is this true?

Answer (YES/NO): NO